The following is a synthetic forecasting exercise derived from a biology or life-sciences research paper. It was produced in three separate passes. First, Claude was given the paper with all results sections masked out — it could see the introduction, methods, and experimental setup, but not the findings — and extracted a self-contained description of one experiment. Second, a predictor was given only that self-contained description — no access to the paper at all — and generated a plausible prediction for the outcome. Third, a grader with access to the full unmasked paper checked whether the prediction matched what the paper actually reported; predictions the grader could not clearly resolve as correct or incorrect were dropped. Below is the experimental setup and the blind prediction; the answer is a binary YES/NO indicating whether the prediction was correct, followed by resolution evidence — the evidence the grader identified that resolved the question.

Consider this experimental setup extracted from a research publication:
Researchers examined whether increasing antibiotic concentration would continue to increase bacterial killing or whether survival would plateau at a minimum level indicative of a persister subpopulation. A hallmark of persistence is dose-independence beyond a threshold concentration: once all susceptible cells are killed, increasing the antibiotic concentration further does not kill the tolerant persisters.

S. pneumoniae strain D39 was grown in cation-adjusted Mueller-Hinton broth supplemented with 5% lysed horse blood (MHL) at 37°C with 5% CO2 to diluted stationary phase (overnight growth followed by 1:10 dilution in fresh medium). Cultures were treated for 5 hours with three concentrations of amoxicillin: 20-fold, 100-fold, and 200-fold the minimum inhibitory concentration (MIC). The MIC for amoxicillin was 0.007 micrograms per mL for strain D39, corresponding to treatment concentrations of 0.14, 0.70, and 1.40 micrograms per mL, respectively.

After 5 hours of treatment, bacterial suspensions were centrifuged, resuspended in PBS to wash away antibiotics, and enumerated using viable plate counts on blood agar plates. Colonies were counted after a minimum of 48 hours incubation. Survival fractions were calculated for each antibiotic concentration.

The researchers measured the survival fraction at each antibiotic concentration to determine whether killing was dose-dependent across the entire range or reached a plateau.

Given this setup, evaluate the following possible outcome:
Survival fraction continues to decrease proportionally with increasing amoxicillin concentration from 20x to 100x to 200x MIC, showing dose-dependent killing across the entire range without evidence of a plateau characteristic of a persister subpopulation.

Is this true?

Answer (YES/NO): NO